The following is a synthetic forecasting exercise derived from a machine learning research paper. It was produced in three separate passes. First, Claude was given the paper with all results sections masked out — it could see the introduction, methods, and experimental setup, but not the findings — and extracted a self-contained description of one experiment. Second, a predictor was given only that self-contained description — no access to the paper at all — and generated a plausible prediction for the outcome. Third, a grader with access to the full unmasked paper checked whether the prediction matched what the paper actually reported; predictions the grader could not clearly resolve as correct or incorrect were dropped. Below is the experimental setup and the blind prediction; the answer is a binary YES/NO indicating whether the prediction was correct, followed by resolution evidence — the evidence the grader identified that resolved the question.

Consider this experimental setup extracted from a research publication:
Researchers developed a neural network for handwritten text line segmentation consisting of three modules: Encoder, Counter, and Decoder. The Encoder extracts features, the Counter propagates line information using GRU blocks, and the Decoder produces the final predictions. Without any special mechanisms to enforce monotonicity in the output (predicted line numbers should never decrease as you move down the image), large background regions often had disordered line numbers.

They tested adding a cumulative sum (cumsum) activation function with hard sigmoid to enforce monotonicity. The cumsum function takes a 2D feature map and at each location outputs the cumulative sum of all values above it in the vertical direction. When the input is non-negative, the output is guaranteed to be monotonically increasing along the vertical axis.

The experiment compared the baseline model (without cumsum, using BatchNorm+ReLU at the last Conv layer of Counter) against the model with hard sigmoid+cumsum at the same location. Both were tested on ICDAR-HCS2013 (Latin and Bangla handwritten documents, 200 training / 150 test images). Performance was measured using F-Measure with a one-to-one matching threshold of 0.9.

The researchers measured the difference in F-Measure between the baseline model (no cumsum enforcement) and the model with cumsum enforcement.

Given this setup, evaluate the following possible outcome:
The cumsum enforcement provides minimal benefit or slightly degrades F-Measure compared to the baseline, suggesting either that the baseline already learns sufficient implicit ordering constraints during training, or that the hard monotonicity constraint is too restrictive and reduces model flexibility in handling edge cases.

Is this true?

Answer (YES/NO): NO